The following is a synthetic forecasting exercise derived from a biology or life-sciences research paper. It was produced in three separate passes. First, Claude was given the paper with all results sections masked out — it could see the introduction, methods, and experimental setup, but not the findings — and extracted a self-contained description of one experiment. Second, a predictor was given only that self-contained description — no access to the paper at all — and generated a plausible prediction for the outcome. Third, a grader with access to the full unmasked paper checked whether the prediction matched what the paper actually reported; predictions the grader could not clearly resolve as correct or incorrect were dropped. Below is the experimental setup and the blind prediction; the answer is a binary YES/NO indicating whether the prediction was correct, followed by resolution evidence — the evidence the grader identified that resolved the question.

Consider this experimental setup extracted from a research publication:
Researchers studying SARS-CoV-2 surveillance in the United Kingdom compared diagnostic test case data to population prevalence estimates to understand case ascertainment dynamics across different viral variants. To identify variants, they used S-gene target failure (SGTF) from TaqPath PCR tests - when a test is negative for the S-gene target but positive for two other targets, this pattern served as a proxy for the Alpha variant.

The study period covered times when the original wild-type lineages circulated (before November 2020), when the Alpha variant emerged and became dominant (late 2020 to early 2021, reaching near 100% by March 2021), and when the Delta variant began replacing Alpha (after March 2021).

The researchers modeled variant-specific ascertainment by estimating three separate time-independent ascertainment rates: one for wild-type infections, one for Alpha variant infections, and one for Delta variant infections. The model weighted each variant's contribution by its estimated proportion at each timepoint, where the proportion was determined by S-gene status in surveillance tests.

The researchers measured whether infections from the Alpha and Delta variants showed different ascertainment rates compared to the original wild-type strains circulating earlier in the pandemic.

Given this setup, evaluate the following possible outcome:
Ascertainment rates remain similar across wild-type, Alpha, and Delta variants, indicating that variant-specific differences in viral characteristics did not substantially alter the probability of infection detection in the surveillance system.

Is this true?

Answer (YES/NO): NO